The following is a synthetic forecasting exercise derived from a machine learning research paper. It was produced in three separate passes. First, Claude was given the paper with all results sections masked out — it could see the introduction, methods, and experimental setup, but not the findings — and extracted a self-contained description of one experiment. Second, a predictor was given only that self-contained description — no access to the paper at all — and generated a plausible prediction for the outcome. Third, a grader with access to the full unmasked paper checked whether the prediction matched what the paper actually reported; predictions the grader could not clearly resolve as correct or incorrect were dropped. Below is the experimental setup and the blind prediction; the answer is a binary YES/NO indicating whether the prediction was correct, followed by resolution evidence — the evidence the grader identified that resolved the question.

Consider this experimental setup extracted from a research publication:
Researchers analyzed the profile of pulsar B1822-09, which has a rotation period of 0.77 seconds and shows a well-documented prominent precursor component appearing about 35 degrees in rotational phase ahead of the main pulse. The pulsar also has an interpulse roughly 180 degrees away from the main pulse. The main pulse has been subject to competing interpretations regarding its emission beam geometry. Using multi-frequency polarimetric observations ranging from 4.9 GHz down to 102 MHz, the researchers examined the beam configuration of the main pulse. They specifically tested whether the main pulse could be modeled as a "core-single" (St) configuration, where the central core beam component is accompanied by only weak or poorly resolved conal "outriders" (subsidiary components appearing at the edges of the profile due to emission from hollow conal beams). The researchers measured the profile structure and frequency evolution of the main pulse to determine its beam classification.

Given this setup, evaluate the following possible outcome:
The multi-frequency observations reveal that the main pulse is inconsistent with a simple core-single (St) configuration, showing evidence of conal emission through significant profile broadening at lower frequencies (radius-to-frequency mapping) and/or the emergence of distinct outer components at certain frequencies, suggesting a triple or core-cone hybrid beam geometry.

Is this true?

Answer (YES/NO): NO